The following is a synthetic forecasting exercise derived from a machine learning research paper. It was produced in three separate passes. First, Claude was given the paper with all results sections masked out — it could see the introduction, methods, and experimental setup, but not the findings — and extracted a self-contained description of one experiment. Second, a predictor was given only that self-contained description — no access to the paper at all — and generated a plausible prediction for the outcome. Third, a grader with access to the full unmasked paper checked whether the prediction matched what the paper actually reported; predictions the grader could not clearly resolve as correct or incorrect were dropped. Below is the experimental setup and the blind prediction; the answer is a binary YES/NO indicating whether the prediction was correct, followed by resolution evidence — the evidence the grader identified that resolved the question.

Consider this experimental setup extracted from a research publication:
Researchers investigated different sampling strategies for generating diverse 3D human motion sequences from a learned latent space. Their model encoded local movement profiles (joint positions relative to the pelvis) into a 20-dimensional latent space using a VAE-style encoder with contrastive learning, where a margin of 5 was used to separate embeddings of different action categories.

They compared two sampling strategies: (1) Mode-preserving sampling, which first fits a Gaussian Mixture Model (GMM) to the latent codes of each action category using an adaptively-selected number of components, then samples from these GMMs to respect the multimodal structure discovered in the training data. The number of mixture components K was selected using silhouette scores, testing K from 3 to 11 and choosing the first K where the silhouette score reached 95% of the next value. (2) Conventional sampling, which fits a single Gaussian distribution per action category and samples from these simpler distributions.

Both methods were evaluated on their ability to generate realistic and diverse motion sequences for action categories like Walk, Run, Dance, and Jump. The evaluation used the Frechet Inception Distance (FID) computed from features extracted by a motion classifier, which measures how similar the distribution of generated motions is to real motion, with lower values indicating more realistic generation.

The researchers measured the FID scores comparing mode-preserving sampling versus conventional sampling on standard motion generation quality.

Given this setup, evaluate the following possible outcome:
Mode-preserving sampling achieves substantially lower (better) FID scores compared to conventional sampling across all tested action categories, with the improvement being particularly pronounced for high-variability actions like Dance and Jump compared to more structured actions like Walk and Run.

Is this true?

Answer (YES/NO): NO